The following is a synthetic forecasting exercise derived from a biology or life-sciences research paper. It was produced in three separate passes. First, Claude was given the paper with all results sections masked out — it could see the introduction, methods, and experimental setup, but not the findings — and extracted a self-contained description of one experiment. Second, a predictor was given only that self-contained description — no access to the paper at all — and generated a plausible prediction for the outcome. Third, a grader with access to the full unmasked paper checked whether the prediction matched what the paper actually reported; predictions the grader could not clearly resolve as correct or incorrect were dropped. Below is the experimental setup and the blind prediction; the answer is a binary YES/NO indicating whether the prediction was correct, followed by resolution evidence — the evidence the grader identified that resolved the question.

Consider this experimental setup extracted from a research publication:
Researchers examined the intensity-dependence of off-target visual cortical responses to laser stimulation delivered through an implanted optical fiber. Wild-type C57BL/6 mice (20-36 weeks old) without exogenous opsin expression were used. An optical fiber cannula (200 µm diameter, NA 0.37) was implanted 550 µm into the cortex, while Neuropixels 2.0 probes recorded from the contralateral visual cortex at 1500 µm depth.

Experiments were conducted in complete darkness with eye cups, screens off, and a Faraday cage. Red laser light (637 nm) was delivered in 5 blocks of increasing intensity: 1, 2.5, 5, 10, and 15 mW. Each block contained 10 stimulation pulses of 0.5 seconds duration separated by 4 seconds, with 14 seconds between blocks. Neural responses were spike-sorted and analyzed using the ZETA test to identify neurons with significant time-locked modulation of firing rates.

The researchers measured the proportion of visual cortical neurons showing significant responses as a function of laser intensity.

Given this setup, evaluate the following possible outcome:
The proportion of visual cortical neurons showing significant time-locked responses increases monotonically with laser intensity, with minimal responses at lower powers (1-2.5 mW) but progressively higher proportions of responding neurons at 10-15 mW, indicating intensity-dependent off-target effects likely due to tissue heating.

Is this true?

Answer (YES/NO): NO